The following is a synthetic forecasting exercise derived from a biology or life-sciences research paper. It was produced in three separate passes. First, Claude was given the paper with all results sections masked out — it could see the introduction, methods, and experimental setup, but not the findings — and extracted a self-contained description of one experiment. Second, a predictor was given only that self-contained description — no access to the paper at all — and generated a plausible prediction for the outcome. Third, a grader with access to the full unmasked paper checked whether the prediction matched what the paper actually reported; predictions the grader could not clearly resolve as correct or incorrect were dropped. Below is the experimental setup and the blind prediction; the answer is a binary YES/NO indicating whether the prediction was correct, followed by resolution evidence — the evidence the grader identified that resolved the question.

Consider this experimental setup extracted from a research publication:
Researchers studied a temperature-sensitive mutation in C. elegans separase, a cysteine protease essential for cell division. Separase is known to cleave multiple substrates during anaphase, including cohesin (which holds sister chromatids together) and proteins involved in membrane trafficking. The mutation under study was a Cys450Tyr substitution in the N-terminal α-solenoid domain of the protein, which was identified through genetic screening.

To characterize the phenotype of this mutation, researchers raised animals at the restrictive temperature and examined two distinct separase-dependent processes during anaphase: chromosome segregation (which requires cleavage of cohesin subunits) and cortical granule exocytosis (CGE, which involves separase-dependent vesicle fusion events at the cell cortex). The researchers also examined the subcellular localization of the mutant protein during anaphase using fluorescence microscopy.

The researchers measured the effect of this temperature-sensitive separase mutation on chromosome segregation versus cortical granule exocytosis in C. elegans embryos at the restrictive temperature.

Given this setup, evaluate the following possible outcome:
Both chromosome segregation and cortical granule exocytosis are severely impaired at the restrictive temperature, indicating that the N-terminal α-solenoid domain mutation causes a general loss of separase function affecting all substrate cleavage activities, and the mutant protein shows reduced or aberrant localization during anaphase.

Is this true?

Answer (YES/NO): NO